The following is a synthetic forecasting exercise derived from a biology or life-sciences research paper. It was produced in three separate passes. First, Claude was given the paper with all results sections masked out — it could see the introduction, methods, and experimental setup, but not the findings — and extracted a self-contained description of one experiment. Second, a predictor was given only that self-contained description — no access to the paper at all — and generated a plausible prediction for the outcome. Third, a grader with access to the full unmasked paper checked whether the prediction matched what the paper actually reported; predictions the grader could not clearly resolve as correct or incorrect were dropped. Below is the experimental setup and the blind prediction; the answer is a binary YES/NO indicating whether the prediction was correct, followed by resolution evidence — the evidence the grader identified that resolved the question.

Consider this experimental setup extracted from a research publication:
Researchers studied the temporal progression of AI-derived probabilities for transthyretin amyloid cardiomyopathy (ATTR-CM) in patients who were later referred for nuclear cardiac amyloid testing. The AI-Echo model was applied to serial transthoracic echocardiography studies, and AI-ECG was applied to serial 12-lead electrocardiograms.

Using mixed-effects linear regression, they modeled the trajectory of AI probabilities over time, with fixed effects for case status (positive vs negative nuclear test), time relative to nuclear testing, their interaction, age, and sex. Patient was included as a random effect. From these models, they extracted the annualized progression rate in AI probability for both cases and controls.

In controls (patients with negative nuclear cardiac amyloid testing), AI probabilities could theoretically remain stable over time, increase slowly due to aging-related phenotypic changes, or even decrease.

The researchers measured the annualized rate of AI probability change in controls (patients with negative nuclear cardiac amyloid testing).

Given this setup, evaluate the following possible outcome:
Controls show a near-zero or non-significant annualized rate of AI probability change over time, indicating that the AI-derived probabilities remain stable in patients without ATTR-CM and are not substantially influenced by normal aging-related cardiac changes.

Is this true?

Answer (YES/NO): NO